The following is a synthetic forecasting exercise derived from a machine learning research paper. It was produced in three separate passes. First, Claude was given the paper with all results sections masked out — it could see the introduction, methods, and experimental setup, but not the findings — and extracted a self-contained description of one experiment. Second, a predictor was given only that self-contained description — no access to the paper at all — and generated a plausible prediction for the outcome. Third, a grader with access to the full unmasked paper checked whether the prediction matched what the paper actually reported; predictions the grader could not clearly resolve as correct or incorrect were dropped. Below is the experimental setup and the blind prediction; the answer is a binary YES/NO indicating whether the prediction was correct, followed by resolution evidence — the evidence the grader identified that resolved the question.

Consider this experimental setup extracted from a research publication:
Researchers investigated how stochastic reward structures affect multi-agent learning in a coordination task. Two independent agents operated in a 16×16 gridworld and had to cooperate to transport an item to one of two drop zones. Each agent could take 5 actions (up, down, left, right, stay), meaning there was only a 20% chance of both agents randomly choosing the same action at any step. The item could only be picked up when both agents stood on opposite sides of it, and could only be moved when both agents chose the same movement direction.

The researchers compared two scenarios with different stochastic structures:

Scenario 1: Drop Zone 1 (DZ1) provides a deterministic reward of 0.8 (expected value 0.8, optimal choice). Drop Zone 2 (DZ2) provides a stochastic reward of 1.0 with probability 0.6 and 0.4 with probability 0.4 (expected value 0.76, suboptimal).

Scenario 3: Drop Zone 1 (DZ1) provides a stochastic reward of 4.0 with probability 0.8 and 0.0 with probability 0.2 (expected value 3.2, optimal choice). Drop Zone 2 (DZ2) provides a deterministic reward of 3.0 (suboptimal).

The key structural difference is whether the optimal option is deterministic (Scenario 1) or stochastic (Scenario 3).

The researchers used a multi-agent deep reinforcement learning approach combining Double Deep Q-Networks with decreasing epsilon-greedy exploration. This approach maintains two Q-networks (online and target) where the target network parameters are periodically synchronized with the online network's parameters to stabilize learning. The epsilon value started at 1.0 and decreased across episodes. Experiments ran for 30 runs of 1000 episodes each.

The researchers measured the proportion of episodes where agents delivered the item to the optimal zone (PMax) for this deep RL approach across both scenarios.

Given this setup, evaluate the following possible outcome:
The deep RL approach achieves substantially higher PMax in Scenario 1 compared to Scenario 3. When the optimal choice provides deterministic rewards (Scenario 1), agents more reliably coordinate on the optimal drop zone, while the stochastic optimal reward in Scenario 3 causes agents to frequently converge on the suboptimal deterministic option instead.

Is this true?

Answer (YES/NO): YES